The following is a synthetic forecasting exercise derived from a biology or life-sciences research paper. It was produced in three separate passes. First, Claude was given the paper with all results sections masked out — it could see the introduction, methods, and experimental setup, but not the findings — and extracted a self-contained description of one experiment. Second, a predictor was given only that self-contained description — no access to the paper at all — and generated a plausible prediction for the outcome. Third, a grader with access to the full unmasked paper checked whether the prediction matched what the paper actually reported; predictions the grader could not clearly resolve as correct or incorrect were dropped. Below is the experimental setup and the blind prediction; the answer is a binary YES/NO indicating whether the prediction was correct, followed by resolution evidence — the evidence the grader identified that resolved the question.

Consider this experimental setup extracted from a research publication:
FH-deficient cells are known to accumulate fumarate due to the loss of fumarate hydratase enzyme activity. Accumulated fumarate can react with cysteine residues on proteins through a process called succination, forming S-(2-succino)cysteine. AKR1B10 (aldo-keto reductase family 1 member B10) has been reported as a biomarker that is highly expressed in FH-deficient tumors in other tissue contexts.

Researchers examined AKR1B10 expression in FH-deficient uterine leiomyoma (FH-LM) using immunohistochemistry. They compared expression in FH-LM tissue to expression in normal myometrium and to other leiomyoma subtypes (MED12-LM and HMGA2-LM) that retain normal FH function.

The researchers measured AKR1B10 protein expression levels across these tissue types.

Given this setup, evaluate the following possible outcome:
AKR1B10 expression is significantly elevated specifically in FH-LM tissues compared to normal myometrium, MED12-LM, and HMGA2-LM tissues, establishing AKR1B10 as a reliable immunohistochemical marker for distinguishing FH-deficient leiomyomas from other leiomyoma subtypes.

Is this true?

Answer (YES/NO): YES